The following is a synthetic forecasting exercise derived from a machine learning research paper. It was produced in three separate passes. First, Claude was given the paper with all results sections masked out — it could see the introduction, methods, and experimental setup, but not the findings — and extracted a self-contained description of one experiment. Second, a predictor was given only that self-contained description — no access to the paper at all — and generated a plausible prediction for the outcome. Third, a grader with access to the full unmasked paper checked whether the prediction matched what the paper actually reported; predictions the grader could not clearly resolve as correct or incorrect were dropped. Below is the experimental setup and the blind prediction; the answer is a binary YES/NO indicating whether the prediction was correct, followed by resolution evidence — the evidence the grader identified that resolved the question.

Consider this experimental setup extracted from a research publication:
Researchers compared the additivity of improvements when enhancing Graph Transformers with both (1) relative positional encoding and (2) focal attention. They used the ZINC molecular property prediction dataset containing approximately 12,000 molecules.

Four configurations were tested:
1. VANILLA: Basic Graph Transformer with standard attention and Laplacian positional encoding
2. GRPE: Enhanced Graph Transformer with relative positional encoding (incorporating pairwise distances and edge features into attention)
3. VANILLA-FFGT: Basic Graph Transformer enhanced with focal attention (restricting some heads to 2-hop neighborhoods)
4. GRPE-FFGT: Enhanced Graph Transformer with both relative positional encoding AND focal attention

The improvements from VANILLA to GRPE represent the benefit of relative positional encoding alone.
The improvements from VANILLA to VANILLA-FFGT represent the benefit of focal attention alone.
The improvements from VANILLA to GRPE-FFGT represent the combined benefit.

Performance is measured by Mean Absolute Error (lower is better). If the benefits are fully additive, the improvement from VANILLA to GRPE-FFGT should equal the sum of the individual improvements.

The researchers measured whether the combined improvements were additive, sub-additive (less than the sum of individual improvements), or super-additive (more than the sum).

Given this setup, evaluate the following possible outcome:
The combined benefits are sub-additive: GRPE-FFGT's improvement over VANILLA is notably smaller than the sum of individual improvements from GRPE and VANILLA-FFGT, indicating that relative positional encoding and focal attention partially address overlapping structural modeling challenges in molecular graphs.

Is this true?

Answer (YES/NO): YES